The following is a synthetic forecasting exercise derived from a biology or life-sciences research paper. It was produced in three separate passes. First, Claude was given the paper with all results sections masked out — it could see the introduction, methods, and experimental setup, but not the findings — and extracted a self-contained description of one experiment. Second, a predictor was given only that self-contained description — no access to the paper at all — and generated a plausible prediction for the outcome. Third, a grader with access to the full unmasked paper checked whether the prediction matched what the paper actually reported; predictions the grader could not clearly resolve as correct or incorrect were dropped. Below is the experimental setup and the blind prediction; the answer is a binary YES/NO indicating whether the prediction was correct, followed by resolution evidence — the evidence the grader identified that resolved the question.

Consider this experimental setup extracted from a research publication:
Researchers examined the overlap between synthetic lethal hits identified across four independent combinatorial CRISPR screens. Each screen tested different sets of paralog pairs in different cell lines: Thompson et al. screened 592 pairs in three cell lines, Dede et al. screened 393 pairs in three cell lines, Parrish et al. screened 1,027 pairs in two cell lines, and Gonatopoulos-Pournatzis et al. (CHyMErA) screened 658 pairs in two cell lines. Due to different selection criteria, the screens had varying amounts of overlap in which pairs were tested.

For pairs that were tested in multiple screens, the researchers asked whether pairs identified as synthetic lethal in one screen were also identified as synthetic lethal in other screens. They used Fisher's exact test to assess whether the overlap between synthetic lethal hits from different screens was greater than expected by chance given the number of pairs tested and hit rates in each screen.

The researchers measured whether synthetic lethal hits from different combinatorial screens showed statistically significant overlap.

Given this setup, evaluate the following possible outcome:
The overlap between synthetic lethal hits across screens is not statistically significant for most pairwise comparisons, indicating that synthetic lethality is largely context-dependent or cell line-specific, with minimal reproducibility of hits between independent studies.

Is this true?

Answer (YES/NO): NO